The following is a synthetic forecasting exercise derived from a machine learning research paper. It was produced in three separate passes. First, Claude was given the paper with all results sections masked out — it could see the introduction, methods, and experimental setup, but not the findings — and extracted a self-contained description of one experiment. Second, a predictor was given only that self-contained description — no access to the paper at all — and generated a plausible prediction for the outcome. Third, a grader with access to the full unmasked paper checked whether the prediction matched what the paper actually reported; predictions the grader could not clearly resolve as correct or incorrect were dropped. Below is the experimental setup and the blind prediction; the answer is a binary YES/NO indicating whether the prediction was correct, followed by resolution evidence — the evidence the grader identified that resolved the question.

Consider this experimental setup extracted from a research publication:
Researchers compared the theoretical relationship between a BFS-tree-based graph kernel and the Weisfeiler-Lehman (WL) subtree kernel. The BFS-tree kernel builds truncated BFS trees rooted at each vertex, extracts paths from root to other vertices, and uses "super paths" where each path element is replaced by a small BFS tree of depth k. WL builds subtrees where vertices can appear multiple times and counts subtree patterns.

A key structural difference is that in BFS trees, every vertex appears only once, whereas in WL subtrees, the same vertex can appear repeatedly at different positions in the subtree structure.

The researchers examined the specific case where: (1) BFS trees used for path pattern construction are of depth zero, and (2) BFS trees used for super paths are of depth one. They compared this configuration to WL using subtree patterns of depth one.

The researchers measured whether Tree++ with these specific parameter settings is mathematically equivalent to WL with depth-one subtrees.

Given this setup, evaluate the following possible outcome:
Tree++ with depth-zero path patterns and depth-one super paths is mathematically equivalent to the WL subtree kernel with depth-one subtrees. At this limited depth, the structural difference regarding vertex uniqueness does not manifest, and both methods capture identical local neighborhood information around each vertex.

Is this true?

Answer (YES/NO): YES